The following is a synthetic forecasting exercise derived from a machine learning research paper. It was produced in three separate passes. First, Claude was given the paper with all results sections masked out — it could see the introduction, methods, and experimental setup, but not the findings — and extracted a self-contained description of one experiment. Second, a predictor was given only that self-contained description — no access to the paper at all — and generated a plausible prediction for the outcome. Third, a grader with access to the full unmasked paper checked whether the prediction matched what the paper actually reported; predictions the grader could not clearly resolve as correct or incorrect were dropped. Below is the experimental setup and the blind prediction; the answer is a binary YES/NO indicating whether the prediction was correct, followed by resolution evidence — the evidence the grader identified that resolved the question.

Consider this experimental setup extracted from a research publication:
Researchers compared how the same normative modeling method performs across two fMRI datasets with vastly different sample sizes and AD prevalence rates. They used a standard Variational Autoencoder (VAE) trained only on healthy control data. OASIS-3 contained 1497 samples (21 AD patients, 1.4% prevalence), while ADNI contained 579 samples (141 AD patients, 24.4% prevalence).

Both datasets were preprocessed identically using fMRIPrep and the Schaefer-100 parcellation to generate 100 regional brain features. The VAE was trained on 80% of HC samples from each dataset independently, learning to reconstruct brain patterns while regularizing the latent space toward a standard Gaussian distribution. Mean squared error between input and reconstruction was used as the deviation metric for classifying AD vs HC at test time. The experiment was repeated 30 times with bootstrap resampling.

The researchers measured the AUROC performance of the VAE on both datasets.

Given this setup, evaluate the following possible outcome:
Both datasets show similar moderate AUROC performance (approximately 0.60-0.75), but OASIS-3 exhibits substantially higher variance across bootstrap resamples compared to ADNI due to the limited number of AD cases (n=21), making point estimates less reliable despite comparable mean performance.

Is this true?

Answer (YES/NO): NO